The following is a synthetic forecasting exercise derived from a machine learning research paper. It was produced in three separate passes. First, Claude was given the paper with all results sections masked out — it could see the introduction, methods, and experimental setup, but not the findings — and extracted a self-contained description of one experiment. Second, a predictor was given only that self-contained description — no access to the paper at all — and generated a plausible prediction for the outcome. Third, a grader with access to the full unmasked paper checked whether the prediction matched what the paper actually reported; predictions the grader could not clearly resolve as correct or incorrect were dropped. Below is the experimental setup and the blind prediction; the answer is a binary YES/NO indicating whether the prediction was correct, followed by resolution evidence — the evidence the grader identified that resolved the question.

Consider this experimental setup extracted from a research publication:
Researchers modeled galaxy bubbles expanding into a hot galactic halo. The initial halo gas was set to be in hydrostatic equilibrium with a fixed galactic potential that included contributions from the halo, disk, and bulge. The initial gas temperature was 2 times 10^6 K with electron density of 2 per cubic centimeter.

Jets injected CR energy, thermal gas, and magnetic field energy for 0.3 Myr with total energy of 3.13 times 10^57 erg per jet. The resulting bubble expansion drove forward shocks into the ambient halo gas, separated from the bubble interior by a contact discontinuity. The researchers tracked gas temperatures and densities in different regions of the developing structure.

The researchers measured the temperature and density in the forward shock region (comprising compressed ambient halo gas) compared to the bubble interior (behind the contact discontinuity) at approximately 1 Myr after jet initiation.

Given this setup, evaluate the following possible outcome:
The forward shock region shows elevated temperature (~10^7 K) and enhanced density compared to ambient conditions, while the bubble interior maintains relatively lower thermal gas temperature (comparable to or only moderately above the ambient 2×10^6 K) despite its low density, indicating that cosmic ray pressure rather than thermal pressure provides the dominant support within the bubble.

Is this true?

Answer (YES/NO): NO